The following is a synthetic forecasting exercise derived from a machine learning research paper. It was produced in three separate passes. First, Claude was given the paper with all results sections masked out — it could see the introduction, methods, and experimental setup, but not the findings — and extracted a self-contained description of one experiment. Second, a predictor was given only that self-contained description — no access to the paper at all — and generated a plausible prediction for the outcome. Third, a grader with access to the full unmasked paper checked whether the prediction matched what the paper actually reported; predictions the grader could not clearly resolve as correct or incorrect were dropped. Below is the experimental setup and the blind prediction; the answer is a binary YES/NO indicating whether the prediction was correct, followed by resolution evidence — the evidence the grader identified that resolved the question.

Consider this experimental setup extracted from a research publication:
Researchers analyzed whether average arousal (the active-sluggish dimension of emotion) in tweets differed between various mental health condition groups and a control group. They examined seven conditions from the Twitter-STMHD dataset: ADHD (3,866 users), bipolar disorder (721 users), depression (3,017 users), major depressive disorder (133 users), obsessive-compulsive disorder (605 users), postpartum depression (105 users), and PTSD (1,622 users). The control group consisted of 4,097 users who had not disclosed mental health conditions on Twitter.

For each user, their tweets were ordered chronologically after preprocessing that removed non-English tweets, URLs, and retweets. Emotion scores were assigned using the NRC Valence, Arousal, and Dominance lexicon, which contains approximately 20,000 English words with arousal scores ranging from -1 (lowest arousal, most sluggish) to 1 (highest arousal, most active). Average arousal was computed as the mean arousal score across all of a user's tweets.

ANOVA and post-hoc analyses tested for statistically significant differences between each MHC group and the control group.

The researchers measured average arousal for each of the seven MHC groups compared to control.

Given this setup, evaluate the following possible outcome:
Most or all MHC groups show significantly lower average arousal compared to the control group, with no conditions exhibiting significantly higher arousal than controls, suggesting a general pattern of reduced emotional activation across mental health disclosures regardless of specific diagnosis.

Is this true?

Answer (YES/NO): YES